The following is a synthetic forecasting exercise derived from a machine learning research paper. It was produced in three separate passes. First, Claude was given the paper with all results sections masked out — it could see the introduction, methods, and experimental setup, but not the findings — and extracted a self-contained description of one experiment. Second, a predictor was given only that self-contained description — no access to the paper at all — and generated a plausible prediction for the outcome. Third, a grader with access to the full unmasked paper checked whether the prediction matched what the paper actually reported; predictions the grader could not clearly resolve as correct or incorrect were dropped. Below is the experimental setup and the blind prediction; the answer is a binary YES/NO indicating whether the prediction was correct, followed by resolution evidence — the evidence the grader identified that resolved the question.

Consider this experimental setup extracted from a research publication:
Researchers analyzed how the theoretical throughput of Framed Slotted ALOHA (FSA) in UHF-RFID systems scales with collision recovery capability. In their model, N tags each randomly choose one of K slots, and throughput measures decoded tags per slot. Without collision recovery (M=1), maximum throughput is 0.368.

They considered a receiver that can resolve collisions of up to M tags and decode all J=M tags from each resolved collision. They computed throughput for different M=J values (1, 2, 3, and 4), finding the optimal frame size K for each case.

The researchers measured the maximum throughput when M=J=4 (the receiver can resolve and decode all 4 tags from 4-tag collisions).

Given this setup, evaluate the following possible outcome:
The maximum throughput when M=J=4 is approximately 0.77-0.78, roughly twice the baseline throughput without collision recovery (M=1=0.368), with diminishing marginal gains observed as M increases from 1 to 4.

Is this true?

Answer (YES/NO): NO